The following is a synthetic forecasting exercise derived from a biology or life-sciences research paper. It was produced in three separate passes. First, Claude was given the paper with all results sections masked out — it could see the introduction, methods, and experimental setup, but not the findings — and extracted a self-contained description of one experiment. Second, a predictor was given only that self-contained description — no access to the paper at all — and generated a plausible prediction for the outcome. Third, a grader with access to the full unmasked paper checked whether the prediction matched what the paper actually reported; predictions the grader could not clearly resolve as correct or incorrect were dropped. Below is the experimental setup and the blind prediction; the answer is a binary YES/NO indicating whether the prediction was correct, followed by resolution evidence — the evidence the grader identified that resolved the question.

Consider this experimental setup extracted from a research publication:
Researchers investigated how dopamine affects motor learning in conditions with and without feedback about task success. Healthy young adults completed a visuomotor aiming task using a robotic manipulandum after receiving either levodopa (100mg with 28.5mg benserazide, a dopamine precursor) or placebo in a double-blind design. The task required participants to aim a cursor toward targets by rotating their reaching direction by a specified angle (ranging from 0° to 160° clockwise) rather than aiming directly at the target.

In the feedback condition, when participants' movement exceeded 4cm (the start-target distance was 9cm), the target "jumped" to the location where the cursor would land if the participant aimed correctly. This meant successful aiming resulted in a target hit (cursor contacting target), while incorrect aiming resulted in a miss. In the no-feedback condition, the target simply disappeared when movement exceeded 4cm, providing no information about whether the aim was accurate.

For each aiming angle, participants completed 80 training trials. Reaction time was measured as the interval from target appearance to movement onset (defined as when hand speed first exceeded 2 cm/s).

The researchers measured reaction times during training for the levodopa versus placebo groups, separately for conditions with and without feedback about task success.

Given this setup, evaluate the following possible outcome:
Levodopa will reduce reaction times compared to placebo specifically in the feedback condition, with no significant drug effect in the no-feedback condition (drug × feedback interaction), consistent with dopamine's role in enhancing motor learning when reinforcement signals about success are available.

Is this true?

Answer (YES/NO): NO